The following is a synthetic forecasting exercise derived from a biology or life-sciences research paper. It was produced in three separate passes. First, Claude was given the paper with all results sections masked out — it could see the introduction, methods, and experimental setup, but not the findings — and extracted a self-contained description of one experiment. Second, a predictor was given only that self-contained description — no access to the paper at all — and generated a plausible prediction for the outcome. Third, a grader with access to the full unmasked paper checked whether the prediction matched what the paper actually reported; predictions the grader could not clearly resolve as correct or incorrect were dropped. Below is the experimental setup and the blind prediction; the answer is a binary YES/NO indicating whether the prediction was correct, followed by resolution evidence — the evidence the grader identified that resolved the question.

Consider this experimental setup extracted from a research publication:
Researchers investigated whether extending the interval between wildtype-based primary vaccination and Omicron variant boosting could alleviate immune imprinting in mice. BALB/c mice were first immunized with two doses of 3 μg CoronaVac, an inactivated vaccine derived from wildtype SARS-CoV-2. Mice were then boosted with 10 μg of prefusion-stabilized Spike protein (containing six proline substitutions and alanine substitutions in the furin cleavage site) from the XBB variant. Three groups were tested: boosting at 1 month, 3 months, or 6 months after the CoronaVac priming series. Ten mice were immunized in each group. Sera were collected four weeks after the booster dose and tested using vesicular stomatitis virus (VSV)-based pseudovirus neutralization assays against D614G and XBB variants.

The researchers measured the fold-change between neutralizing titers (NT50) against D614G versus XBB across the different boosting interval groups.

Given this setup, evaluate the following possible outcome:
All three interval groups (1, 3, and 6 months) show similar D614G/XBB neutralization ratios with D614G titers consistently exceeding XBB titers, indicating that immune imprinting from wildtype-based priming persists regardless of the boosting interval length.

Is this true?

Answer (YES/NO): YES